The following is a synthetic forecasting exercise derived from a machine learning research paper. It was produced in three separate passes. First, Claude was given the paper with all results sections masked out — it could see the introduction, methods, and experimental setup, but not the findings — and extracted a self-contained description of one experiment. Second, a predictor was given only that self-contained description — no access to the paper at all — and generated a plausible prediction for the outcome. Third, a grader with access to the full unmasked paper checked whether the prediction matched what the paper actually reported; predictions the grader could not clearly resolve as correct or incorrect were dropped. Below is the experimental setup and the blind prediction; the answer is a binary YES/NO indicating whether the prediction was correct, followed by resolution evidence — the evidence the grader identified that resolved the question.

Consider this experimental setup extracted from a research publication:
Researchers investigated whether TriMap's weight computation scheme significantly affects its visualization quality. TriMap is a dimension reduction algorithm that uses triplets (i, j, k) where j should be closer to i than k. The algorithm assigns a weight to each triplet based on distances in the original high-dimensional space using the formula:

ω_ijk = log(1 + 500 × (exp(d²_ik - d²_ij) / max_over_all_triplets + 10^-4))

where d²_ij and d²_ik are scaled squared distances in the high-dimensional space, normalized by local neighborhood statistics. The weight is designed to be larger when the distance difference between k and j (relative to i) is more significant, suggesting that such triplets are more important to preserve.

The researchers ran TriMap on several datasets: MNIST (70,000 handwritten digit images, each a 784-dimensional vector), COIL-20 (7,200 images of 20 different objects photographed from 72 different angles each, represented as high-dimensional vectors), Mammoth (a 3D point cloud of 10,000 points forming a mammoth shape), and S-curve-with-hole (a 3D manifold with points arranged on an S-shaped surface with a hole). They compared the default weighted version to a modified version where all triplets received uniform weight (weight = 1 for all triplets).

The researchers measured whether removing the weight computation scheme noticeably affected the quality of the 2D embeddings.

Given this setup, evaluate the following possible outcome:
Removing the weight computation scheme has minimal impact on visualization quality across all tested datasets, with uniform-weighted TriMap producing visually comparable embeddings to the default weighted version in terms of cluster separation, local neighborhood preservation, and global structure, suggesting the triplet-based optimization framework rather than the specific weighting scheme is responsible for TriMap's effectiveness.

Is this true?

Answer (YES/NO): NO